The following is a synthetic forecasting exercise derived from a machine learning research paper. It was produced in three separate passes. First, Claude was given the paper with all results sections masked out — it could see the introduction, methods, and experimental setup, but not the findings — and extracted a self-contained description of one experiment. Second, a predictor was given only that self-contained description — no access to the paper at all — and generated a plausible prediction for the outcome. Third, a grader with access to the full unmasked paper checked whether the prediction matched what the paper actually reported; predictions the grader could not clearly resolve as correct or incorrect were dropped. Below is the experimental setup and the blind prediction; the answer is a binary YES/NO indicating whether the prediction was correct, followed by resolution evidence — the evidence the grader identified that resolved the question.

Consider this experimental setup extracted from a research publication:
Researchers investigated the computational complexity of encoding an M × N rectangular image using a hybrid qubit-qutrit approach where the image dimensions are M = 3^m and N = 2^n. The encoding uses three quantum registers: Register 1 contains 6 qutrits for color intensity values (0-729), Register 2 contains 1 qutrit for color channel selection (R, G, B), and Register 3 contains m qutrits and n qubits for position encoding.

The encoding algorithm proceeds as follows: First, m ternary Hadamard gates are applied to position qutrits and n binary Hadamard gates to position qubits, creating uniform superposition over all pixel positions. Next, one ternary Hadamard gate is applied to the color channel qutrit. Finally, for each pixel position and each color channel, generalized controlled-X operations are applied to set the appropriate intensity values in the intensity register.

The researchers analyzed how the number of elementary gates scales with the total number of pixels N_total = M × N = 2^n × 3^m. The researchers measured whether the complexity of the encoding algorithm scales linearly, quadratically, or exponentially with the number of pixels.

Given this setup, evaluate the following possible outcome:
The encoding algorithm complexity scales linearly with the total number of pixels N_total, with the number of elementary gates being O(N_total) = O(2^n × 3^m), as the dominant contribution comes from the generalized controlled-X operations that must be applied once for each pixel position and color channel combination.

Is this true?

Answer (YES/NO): YES